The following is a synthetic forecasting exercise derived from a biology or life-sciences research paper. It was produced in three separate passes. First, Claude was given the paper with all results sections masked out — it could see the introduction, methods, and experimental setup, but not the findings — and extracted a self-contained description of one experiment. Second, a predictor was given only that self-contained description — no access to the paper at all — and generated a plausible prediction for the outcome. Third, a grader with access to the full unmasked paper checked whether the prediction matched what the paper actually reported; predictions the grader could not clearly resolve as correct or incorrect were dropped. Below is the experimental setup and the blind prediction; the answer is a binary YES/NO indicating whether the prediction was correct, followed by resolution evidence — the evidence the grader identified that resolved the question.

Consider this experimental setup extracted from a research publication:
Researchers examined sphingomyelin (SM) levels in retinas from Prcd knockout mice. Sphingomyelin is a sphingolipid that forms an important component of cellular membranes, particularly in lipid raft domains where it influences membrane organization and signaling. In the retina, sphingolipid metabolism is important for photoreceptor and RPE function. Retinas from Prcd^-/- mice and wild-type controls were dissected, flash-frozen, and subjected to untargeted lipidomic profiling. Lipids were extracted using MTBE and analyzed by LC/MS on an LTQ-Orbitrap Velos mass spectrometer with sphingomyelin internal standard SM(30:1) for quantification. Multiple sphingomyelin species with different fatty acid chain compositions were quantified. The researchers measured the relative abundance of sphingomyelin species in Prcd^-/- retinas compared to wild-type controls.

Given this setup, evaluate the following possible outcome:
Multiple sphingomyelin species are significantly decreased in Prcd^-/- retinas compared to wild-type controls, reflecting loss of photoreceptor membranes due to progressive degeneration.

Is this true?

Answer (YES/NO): NO